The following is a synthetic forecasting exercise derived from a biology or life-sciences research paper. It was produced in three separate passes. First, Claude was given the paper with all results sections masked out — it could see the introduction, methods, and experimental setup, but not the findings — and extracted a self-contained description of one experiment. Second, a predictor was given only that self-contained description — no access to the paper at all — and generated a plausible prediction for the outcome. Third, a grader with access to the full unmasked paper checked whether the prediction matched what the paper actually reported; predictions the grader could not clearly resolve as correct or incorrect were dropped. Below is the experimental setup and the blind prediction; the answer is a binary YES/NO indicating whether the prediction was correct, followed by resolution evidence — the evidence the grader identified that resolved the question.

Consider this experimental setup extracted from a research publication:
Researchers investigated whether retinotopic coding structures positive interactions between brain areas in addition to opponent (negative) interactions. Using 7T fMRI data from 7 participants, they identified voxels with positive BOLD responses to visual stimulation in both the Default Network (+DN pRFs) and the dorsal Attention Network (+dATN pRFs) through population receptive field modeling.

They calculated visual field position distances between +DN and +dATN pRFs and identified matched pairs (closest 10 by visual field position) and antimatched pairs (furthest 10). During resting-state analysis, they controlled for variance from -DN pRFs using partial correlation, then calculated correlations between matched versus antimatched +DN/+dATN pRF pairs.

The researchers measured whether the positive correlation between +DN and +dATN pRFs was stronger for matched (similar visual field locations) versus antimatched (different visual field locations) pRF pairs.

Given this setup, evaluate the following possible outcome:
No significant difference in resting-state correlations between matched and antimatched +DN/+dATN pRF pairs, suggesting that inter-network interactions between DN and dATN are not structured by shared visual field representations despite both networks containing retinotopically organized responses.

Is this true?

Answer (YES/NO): NO